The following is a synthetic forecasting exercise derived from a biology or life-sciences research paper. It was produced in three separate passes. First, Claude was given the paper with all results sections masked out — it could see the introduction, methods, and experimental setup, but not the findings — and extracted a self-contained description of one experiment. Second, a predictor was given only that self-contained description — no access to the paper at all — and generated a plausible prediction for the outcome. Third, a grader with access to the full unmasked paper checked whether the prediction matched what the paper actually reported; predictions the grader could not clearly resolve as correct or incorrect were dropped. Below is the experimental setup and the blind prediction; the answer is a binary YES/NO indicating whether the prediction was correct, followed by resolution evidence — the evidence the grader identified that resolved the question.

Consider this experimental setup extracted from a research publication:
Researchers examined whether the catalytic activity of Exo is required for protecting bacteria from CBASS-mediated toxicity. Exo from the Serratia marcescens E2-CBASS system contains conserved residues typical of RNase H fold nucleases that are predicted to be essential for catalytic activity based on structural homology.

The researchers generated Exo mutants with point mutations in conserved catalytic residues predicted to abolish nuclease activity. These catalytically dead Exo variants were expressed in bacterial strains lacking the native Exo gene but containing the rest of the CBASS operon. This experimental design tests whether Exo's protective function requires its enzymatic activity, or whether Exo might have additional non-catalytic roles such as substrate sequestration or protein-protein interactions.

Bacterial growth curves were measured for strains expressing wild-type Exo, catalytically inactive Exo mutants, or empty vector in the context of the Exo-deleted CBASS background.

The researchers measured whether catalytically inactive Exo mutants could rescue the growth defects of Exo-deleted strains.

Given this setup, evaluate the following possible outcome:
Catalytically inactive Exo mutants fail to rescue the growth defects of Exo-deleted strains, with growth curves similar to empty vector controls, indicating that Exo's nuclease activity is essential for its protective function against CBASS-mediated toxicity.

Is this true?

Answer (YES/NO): YES